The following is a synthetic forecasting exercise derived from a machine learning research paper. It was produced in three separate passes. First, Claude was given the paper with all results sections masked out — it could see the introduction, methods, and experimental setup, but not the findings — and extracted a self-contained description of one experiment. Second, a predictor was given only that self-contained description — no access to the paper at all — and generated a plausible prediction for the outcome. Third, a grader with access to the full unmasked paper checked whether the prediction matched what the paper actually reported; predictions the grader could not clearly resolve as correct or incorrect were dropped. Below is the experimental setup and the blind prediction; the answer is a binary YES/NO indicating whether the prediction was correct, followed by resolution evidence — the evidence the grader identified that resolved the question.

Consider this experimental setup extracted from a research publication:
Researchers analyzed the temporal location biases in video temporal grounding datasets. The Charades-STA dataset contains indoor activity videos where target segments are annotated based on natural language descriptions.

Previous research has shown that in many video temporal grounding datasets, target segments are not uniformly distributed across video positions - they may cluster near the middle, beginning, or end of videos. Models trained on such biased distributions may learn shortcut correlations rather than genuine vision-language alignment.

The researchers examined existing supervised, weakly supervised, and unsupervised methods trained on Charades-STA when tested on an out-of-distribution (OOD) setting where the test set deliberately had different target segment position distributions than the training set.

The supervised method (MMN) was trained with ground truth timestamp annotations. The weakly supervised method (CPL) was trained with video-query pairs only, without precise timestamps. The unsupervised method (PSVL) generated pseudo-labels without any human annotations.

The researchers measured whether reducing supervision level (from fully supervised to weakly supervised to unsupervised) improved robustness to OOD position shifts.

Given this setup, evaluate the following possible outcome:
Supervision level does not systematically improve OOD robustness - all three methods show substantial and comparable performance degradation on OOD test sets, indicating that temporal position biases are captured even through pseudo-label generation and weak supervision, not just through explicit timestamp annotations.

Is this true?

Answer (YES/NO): NO